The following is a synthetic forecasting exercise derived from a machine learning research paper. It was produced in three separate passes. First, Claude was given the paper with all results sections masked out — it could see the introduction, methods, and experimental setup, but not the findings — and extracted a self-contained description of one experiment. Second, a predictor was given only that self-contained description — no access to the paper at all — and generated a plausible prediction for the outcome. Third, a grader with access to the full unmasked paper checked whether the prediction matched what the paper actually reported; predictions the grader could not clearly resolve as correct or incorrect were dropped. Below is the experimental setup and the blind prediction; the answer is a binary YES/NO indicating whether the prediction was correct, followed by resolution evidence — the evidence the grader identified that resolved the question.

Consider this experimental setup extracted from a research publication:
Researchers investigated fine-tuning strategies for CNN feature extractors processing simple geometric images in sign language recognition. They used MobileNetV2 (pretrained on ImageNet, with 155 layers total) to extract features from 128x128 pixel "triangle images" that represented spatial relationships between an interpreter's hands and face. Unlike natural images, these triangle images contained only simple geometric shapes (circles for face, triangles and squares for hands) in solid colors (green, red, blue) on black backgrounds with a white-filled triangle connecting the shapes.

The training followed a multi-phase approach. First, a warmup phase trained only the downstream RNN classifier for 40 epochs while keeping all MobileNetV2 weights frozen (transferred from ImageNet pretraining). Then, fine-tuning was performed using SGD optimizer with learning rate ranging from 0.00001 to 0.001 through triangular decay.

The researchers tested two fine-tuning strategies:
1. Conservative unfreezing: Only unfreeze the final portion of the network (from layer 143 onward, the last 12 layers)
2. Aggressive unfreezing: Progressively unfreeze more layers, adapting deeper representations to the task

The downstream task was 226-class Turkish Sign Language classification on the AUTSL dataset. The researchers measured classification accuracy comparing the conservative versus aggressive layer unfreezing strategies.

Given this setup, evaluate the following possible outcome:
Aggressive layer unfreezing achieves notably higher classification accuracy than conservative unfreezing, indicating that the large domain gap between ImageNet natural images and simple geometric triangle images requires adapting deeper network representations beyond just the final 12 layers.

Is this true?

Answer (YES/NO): NO